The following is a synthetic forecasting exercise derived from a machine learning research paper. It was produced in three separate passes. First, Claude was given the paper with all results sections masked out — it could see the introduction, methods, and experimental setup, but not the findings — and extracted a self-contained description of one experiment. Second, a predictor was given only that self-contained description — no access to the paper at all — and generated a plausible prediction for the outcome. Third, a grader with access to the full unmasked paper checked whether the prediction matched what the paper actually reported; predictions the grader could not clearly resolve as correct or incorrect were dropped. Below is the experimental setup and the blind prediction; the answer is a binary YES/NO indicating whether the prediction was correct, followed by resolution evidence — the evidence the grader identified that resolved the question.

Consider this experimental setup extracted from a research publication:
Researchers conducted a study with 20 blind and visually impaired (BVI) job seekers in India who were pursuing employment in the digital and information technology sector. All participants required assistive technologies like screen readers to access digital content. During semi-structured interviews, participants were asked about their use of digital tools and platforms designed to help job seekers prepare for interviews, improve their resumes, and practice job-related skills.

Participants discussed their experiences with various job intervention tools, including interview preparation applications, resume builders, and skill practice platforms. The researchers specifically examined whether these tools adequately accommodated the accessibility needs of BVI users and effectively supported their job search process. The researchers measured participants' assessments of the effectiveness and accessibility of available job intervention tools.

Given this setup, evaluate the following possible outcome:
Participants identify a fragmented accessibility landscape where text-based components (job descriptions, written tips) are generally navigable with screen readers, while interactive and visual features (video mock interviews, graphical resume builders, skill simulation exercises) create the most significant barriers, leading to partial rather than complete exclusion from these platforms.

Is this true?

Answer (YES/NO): NO